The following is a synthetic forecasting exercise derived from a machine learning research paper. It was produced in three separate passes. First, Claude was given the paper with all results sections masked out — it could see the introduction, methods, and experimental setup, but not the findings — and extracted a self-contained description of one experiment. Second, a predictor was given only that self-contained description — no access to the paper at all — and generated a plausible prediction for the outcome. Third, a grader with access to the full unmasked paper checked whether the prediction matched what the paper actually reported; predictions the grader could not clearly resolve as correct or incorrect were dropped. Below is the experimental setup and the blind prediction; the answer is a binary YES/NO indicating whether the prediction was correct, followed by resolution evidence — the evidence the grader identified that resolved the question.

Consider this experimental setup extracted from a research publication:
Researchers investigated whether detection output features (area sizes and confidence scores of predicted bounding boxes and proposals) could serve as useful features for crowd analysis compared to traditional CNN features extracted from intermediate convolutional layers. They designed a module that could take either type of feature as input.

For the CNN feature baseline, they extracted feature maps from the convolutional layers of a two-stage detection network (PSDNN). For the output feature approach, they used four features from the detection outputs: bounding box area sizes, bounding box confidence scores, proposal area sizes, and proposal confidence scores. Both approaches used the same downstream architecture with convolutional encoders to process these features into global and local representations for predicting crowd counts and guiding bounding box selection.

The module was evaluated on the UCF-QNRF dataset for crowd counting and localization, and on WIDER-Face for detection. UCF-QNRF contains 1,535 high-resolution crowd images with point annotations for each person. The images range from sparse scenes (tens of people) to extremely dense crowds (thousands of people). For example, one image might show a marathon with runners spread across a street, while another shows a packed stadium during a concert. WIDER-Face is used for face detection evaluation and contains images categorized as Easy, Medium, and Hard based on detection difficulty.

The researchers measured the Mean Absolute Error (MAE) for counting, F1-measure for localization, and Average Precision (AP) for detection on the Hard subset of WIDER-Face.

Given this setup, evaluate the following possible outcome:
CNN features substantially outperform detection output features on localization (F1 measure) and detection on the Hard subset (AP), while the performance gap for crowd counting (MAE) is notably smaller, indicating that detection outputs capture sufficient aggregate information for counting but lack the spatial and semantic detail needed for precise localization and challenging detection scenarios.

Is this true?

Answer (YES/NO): NO